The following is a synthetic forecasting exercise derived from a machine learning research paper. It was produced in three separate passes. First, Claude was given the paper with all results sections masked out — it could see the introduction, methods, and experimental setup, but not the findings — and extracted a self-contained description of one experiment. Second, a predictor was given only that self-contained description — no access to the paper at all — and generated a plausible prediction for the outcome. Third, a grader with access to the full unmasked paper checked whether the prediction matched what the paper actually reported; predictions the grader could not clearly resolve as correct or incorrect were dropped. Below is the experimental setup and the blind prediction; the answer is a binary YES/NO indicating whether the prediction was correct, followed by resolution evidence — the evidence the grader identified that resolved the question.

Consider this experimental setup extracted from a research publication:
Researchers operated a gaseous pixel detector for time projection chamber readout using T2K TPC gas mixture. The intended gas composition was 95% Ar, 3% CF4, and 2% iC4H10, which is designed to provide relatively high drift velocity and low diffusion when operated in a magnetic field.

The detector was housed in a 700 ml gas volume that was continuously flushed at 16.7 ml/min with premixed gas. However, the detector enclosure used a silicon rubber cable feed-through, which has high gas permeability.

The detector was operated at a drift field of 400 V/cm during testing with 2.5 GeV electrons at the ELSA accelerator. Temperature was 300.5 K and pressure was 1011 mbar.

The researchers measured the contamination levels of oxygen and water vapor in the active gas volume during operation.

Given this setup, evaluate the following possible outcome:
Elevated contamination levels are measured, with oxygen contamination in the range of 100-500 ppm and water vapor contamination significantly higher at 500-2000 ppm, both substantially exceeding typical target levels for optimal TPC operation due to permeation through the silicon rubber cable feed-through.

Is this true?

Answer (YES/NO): NO